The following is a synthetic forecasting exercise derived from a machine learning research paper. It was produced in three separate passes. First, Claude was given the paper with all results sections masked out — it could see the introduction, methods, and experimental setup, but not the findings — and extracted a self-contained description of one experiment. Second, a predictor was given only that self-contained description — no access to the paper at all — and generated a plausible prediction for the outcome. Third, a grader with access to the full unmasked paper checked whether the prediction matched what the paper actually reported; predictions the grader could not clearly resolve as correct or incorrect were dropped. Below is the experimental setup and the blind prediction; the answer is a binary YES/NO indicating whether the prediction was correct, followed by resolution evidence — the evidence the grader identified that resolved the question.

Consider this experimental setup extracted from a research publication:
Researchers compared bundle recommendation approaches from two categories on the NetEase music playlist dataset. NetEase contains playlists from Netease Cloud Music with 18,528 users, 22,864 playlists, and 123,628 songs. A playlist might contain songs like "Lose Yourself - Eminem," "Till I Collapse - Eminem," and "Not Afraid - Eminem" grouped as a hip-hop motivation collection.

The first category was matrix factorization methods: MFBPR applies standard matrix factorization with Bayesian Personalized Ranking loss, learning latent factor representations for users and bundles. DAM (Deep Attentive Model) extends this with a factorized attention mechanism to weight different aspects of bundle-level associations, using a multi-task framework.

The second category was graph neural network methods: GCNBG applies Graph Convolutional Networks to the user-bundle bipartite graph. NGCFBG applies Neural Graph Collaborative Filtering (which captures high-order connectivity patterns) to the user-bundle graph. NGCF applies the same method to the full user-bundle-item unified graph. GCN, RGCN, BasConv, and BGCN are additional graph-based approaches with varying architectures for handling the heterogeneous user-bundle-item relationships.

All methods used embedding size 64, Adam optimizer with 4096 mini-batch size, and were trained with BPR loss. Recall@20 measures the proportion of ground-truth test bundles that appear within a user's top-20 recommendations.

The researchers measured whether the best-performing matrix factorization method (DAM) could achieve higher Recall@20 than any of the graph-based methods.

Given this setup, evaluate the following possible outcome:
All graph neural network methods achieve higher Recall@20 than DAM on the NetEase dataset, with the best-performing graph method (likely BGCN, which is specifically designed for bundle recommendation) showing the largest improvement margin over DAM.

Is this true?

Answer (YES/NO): NO